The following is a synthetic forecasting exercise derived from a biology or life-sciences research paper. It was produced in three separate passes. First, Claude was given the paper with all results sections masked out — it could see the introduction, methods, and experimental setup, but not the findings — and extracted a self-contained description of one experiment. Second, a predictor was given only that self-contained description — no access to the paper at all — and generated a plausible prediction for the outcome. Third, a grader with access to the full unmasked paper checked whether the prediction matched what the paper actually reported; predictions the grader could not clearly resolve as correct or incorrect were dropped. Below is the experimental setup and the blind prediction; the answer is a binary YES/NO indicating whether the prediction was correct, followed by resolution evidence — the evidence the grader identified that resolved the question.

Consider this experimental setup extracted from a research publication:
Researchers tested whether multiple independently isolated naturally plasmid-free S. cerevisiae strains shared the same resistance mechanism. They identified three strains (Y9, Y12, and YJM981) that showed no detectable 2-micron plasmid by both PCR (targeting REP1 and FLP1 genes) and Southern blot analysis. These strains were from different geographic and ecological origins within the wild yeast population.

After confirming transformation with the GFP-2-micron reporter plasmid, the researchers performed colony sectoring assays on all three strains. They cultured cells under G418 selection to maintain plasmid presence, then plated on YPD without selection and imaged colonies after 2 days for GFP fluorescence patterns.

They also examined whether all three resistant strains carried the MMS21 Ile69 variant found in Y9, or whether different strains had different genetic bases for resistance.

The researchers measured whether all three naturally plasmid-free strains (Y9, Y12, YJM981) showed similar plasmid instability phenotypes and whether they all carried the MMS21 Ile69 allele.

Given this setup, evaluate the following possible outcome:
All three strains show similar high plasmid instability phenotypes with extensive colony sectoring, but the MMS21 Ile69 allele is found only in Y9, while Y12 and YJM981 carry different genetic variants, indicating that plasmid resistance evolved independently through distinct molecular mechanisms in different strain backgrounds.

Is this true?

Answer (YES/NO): NO